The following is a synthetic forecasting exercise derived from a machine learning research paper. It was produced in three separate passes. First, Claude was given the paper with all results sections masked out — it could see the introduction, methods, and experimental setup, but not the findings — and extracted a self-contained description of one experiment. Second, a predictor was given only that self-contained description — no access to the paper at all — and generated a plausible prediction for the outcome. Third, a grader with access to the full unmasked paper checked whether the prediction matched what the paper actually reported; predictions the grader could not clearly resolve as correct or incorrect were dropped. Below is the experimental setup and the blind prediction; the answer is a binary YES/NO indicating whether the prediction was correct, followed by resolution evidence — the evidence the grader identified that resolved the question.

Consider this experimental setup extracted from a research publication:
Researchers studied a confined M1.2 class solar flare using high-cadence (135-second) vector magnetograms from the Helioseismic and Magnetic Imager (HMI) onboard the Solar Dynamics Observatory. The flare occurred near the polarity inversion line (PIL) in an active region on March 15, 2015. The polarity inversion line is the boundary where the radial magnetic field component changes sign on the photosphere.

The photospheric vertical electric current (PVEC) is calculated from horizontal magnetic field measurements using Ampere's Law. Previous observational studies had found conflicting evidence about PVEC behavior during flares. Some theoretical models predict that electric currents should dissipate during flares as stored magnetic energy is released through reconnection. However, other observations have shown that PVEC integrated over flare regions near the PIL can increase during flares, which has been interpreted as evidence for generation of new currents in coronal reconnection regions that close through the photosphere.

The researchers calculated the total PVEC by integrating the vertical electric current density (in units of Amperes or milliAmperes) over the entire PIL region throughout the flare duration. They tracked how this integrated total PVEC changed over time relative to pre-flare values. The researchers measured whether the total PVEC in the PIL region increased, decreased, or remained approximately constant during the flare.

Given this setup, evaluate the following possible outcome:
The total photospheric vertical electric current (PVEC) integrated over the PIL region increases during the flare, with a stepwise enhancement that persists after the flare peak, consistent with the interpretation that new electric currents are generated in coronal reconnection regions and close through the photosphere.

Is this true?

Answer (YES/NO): YES